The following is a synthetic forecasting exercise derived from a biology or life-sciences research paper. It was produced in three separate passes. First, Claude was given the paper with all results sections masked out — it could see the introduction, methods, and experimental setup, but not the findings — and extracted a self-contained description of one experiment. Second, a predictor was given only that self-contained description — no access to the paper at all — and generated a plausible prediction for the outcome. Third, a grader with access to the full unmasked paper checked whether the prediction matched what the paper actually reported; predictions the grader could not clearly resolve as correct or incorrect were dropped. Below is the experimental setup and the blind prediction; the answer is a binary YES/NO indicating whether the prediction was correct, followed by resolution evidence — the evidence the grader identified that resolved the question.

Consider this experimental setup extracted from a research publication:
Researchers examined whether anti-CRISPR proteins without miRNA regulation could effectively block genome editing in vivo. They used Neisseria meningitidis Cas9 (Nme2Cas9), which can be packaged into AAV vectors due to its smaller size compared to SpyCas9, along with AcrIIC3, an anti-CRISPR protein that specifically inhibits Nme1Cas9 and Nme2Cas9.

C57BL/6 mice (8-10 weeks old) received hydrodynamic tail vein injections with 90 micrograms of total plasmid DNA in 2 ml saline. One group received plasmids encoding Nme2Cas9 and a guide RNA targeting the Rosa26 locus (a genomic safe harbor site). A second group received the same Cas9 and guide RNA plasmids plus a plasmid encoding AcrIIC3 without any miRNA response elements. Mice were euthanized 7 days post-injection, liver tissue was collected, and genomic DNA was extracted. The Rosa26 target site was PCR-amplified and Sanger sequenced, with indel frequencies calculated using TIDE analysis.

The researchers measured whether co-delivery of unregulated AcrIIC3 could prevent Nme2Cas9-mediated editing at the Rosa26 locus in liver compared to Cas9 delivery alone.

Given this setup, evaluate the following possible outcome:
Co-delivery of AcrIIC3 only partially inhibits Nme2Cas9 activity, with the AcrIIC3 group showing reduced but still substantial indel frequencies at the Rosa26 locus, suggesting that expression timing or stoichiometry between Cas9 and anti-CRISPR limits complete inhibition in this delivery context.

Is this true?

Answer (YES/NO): NO